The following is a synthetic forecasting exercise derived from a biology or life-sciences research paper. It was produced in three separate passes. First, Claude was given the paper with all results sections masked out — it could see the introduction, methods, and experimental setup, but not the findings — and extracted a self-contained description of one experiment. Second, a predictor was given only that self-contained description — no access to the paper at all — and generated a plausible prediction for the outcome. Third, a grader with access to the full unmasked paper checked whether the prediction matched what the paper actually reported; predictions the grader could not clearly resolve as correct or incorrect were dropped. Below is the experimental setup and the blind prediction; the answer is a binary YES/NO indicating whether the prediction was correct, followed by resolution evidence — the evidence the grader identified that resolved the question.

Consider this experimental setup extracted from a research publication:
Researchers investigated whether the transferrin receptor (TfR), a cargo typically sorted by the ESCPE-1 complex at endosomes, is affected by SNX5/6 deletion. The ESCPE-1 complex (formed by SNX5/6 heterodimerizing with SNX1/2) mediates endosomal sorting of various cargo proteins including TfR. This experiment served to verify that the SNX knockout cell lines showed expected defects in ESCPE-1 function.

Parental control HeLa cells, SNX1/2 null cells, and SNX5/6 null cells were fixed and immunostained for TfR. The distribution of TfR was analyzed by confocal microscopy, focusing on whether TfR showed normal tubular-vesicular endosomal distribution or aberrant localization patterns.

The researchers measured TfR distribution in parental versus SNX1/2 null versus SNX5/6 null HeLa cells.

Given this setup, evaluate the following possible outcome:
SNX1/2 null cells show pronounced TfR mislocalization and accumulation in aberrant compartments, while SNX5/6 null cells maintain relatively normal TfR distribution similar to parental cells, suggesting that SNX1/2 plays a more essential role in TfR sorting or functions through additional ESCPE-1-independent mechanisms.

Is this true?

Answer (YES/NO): YES